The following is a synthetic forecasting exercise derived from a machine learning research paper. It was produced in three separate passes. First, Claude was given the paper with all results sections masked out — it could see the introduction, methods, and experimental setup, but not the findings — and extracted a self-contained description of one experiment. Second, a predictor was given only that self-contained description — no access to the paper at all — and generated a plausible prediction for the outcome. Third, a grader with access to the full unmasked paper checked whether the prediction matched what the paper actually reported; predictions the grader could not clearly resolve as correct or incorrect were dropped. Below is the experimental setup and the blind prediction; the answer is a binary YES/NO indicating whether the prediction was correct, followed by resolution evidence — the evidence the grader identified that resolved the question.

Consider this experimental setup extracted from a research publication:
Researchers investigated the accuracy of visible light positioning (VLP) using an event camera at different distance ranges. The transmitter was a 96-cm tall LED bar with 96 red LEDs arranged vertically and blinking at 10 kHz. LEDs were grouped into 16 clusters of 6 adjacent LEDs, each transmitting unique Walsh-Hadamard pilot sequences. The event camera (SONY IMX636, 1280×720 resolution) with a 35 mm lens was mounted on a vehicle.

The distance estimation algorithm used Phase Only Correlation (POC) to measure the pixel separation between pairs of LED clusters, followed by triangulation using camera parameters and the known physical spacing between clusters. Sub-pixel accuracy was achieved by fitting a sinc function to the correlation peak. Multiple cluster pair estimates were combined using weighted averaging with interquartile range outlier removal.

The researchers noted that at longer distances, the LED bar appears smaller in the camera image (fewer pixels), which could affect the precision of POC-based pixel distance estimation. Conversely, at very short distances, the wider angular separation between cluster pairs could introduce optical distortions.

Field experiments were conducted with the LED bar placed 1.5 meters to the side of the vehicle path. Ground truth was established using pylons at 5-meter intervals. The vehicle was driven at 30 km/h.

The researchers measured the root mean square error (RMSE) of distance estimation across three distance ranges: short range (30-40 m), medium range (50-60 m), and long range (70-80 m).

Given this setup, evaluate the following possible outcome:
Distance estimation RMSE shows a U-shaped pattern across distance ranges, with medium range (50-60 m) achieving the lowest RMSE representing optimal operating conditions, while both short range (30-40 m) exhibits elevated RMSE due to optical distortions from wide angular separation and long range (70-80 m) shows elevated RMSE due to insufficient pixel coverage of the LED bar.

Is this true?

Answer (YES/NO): NO